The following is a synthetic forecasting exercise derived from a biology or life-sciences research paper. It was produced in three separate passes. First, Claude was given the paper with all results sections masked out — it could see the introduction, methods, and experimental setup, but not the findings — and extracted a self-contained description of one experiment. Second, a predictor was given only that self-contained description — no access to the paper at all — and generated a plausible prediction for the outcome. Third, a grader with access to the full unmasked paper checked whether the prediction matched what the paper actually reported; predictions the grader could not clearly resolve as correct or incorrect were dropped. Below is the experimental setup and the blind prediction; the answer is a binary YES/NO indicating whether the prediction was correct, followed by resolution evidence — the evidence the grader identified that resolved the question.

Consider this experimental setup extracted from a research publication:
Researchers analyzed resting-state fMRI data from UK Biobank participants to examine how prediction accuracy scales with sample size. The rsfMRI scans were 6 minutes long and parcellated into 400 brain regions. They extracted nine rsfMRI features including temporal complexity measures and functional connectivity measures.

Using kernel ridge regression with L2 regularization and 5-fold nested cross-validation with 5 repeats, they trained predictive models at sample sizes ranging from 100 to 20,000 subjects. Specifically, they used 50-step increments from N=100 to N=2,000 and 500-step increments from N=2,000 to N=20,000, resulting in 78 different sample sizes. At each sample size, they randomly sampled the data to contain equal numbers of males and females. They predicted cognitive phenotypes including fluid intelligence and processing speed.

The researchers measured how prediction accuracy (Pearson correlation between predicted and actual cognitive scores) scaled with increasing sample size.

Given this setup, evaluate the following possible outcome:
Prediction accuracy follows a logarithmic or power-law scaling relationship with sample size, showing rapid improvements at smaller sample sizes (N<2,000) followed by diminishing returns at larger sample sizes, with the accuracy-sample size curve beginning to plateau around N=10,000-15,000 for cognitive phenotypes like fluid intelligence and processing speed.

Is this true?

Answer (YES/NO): NO